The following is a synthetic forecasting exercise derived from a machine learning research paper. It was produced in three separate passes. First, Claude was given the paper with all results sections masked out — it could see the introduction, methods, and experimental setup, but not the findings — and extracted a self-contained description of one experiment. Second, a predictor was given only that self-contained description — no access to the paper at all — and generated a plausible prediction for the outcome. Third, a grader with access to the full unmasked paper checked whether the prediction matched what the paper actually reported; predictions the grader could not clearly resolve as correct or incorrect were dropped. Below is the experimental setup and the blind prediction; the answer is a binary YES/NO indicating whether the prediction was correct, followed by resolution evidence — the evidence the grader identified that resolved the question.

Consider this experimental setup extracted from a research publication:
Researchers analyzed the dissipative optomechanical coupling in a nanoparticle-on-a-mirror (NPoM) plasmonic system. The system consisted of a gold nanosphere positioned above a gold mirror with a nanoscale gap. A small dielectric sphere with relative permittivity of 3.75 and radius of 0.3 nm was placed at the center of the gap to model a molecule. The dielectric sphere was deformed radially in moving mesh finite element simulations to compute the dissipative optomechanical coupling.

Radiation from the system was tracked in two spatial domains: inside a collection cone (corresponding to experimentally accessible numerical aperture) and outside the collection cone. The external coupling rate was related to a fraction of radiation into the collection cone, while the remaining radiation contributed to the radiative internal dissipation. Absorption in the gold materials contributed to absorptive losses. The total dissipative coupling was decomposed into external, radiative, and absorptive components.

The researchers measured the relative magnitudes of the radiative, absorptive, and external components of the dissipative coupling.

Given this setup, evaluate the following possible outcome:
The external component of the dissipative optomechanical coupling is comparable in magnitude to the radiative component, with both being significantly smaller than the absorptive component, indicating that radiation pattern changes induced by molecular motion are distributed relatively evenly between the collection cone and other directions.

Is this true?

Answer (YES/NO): NO